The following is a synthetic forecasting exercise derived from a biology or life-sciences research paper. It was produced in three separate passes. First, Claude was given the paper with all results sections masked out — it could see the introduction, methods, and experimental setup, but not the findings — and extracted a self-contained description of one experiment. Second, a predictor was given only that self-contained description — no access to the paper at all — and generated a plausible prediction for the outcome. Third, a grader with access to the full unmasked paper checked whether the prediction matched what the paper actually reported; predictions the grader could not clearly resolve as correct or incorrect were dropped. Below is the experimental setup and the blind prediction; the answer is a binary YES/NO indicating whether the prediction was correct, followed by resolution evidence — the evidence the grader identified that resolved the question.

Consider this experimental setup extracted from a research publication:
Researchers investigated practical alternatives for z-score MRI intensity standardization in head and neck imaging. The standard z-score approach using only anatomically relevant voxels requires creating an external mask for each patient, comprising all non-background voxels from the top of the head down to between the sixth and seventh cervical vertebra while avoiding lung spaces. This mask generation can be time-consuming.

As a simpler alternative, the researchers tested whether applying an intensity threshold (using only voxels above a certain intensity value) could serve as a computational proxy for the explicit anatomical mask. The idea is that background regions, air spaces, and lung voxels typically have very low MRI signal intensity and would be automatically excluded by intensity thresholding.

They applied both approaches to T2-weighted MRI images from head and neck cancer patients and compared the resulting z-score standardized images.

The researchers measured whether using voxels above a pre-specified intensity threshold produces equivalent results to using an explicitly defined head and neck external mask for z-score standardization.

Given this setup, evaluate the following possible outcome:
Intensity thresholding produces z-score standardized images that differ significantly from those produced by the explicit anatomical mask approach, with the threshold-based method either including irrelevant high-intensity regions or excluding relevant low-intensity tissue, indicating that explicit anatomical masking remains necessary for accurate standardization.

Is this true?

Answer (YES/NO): NO